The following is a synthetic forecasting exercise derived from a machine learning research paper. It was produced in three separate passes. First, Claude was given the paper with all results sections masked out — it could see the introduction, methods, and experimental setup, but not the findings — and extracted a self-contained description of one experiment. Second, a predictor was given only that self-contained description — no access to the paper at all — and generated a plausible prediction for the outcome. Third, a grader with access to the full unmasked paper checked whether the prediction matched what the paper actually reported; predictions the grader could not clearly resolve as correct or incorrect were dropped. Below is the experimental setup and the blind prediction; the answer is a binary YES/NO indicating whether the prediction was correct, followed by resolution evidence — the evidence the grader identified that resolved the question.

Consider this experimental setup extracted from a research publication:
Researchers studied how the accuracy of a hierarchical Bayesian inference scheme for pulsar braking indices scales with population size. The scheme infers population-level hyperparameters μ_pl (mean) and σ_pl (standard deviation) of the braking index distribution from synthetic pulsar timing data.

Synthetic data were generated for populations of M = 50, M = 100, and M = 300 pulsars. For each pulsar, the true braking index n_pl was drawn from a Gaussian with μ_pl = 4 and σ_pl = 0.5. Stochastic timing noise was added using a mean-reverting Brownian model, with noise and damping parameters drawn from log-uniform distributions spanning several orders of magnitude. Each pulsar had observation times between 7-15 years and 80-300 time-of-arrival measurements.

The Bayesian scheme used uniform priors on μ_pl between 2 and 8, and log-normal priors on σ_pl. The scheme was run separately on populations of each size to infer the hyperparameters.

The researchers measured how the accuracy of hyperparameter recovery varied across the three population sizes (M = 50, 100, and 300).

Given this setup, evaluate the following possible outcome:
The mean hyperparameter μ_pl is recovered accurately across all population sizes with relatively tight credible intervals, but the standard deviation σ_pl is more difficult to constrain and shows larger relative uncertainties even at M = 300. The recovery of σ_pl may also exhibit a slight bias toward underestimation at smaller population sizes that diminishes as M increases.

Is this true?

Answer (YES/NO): NO